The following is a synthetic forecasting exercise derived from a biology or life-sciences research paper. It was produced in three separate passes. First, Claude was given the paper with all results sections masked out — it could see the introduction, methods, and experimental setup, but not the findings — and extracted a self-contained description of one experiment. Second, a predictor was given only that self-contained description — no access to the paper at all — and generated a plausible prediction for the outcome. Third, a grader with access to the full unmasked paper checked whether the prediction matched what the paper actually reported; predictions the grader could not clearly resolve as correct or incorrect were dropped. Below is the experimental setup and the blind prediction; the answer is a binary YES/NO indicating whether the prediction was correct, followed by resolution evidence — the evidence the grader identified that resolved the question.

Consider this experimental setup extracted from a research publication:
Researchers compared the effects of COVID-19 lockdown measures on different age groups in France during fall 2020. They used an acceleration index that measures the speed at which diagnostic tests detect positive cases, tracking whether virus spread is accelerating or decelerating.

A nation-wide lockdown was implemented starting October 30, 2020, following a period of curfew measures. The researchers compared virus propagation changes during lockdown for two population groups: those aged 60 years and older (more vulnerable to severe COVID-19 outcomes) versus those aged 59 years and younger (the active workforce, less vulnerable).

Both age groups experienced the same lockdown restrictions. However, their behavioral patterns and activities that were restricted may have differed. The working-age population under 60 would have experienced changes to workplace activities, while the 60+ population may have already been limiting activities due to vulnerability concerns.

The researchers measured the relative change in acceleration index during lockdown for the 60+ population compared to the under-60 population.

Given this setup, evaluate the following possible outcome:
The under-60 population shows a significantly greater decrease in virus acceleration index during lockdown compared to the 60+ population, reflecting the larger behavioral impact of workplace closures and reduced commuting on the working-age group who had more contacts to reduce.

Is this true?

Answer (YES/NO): YES